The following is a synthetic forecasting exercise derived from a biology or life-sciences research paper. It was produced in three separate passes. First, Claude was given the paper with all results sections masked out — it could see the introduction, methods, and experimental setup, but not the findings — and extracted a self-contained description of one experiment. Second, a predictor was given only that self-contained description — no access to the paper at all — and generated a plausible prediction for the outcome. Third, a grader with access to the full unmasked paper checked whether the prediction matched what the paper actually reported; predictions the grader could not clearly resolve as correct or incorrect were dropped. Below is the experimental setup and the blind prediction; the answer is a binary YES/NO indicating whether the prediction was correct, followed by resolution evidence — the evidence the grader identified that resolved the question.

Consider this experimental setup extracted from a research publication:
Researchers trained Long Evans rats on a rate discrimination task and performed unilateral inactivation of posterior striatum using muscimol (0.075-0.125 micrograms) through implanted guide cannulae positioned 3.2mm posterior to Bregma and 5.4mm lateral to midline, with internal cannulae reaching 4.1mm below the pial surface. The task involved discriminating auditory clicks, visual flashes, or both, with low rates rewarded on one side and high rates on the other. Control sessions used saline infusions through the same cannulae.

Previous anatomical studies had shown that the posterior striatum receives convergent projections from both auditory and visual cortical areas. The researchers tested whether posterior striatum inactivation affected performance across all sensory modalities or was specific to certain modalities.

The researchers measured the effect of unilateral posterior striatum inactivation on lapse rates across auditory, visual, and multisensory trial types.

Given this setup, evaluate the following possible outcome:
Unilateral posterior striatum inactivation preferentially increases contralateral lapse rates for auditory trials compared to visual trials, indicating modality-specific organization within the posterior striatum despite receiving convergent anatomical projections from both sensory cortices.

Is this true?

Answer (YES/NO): NO